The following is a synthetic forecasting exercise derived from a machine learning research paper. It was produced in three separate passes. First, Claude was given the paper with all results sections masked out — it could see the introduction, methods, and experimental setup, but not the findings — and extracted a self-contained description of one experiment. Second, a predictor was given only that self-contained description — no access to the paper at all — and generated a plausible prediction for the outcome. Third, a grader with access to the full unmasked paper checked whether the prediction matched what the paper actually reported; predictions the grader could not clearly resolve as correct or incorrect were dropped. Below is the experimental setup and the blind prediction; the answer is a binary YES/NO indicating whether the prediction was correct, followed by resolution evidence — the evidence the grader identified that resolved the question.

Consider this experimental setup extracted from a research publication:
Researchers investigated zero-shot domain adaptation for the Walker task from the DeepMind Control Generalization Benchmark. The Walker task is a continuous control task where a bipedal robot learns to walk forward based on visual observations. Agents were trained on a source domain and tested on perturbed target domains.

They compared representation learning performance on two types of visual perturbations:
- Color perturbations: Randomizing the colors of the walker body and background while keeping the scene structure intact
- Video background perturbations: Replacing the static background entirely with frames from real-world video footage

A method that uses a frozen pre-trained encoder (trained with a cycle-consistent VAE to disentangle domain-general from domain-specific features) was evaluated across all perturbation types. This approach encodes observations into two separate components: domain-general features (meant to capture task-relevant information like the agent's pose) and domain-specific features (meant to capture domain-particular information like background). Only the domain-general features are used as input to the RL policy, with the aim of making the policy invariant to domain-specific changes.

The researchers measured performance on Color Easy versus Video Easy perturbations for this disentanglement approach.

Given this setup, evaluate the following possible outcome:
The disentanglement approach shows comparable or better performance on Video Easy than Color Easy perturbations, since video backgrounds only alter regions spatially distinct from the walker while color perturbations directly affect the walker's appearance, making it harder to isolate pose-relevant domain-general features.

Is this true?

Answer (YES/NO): NO